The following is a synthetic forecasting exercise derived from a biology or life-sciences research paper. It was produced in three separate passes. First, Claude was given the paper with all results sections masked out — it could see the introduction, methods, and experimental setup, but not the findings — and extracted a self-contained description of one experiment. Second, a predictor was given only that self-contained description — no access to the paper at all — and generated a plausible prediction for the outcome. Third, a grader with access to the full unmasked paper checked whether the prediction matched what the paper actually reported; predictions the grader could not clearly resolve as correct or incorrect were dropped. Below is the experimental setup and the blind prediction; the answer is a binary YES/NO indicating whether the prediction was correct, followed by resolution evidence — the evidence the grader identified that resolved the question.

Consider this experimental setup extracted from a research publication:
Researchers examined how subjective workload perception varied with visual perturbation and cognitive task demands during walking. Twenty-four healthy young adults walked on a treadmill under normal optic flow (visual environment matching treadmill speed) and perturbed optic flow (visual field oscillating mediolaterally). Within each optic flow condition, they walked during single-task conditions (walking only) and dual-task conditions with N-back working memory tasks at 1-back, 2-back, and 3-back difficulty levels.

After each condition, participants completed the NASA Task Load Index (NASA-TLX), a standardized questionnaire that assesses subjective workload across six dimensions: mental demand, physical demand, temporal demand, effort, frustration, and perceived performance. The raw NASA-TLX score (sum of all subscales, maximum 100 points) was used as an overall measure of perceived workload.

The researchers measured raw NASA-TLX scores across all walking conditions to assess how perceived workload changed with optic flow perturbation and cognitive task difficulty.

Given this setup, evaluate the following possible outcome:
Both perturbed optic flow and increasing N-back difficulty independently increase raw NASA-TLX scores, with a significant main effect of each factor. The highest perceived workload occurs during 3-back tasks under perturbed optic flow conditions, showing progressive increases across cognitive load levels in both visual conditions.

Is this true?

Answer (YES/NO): YES